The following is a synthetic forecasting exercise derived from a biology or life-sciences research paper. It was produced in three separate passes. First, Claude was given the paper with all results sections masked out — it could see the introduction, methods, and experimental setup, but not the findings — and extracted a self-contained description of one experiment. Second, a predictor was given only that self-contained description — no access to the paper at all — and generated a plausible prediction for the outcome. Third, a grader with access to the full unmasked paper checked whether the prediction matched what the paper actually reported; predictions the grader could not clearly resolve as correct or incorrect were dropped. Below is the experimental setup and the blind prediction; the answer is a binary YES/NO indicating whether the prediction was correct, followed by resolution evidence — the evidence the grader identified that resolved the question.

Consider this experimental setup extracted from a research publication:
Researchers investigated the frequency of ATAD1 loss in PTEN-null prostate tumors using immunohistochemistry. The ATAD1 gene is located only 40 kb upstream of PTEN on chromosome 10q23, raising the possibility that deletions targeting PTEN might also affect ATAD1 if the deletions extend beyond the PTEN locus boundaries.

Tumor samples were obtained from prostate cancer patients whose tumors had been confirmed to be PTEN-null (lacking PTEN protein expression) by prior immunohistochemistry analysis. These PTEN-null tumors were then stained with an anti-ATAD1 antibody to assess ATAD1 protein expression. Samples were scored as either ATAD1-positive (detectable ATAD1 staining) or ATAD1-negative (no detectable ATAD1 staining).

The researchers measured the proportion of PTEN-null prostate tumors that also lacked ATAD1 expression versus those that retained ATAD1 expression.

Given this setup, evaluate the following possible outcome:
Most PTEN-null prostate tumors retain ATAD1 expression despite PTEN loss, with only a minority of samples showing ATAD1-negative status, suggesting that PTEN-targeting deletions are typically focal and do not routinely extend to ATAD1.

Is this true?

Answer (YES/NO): NO